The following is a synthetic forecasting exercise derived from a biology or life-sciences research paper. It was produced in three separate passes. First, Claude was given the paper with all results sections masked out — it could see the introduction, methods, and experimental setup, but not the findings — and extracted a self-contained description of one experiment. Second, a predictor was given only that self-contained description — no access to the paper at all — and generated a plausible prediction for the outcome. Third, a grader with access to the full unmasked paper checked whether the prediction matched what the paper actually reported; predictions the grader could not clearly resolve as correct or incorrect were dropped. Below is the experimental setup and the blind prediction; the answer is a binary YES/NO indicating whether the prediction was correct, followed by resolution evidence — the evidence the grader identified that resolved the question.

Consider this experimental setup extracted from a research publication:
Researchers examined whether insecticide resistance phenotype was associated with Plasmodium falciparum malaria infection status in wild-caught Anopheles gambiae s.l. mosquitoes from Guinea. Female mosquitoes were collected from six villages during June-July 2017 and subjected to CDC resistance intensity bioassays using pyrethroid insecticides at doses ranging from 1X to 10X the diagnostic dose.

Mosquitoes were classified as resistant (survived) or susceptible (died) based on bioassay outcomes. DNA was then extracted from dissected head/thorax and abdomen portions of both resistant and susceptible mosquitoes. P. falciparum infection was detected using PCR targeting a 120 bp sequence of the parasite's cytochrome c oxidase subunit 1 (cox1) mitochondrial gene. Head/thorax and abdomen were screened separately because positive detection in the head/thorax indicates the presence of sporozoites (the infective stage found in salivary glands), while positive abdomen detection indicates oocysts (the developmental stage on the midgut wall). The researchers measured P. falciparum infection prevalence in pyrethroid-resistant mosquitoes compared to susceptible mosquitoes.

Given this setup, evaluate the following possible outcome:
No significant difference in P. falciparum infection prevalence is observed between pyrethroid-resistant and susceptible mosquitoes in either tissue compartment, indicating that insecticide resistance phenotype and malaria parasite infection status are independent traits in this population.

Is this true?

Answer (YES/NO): YES